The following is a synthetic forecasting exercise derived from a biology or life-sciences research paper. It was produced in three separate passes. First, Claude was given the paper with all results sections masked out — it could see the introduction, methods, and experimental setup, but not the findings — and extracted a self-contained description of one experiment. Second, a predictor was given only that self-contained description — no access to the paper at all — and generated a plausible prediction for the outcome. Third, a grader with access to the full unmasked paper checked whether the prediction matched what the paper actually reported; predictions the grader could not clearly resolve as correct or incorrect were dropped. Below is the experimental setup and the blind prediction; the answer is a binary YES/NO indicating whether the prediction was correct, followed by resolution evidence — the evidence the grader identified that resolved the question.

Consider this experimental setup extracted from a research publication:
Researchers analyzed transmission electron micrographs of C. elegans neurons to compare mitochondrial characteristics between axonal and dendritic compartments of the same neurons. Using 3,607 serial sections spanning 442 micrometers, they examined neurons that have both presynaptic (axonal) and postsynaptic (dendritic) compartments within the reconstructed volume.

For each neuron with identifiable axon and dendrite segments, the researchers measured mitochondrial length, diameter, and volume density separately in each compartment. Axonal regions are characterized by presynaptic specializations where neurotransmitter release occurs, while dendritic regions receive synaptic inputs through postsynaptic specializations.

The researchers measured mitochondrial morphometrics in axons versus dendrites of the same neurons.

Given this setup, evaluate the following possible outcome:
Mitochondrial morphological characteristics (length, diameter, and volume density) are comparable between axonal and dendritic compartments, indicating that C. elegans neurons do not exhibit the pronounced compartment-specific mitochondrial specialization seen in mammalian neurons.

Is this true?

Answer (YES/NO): NO